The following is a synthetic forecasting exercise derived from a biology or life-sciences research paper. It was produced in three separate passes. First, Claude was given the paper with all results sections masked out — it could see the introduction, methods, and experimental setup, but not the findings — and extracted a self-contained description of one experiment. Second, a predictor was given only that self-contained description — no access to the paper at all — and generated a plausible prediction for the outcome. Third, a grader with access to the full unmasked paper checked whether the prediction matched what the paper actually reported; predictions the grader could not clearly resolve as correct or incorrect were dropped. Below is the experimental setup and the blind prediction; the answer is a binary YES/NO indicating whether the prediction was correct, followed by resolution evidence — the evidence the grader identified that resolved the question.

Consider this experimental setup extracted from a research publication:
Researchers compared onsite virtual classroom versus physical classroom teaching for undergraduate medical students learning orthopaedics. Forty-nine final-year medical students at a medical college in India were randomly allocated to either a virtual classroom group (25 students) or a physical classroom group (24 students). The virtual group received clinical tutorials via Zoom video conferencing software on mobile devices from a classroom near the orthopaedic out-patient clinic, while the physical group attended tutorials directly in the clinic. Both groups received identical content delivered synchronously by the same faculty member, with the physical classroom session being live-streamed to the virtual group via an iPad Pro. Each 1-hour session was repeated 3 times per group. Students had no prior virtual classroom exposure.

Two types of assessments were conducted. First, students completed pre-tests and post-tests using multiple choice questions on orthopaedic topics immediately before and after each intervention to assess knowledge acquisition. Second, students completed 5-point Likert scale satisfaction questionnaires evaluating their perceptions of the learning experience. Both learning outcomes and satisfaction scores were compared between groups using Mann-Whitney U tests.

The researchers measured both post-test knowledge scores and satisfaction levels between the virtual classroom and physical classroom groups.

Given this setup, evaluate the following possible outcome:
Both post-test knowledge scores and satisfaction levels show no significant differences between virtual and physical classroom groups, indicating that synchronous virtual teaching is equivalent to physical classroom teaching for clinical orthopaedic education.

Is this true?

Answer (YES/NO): NO